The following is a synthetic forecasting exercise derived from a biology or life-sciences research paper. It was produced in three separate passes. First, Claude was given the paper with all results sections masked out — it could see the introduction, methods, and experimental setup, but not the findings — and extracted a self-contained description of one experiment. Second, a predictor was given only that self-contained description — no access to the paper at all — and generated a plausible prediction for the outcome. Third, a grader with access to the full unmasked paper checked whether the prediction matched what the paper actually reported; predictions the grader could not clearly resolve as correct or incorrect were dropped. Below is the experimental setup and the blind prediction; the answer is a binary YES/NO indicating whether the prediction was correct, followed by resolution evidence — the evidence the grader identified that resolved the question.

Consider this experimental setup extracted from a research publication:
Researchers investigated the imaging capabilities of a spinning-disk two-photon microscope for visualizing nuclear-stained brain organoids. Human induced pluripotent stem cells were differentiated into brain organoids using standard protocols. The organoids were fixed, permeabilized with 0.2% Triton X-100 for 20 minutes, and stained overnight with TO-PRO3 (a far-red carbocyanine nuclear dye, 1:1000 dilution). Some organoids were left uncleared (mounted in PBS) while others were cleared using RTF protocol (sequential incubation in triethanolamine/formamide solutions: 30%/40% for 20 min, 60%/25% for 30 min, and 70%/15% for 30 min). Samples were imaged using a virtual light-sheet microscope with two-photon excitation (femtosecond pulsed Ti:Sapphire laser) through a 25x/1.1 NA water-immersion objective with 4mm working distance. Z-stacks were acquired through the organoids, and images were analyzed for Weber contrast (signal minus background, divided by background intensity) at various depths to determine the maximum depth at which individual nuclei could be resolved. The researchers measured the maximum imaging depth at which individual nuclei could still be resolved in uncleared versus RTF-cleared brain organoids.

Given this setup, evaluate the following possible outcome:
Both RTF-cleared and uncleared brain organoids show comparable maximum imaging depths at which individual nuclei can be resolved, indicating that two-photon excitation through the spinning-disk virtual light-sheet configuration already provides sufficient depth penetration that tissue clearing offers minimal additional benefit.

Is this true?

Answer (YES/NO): NO